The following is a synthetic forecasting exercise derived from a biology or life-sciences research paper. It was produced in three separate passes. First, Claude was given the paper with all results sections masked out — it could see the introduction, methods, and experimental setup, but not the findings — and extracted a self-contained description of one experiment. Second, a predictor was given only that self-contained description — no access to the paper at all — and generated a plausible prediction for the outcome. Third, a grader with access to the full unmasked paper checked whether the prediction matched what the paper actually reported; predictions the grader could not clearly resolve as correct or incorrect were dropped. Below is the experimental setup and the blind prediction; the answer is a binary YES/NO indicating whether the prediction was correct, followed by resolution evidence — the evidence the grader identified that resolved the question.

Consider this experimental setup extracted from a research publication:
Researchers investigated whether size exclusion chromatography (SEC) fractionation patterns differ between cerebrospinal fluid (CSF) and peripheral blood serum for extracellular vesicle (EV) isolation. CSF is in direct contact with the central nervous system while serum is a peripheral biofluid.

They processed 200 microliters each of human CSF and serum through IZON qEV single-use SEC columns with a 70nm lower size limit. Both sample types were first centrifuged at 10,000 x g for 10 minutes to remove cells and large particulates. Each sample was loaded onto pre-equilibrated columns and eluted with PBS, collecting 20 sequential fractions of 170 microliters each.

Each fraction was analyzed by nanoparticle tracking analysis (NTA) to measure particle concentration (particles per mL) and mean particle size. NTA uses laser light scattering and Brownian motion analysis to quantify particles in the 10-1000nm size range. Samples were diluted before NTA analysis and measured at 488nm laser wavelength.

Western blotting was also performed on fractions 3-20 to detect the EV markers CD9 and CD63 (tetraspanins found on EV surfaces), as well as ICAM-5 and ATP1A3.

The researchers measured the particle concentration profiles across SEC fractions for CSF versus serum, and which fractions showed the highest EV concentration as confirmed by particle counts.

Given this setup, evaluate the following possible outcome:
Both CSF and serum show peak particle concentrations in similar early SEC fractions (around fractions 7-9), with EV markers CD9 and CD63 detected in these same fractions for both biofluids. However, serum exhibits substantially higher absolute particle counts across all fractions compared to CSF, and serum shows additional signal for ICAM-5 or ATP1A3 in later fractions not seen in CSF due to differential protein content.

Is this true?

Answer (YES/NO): NO